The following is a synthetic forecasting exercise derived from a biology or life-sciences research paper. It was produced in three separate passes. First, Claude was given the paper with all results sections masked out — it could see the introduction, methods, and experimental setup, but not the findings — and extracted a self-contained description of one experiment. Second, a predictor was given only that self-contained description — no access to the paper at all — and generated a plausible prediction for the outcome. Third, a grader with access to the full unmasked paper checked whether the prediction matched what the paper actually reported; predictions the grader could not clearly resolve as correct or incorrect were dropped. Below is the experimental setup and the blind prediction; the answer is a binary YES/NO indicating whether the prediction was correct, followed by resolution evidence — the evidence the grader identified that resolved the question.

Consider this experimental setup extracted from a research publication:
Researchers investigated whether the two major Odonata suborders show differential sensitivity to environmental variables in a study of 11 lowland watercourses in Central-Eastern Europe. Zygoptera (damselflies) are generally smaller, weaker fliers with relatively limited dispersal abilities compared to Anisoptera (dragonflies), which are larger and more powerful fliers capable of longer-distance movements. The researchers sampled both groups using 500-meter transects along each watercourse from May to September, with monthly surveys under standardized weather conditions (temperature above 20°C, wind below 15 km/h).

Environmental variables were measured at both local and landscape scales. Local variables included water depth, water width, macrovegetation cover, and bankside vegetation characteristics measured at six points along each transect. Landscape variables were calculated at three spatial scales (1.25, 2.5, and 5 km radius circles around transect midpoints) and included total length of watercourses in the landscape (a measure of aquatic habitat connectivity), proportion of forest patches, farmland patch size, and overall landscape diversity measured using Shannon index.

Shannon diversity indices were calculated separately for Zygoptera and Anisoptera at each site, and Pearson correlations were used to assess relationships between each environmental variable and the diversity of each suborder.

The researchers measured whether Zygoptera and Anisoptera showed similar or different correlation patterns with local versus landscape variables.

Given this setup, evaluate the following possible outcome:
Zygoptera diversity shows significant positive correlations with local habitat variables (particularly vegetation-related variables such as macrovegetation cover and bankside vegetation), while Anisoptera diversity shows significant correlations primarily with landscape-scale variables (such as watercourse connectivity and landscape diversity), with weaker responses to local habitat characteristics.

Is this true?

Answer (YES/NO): NO